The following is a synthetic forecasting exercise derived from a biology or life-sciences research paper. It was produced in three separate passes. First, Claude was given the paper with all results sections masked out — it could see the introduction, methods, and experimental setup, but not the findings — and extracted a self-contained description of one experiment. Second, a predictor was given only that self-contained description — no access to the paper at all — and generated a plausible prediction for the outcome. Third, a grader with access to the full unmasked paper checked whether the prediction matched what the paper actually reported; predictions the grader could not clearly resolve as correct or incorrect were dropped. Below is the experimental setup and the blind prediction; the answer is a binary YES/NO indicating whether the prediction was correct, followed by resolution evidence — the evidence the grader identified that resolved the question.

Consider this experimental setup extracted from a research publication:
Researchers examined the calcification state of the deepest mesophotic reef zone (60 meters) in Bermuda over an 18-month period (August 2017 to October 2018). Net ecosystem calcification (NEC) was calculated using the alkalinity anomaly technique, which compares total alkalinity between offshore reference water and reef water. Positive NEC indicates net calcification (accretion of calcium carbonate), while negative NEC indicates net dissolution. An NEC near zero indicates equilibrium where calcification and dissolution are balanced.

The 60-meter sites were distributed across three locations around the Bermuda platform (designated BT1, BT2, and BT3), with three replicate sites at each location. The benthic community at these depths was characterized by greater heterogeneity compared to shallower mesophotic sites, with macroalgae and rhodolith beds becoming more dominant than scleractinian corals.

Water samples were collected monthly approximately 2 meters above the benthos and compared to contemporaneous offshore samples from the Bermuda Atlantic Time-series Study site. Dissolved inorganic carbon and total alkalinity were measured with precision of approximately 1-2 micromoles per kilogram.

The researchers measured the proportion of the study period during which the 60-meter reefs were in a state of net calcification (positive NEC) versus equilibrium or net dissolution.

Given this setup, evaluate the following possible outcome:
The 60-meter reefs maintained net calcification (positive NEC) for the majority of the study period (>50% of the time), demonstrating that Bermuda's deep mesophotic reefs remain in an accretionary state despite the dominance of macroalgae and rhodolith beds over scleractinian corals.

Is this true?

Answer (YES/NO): YES